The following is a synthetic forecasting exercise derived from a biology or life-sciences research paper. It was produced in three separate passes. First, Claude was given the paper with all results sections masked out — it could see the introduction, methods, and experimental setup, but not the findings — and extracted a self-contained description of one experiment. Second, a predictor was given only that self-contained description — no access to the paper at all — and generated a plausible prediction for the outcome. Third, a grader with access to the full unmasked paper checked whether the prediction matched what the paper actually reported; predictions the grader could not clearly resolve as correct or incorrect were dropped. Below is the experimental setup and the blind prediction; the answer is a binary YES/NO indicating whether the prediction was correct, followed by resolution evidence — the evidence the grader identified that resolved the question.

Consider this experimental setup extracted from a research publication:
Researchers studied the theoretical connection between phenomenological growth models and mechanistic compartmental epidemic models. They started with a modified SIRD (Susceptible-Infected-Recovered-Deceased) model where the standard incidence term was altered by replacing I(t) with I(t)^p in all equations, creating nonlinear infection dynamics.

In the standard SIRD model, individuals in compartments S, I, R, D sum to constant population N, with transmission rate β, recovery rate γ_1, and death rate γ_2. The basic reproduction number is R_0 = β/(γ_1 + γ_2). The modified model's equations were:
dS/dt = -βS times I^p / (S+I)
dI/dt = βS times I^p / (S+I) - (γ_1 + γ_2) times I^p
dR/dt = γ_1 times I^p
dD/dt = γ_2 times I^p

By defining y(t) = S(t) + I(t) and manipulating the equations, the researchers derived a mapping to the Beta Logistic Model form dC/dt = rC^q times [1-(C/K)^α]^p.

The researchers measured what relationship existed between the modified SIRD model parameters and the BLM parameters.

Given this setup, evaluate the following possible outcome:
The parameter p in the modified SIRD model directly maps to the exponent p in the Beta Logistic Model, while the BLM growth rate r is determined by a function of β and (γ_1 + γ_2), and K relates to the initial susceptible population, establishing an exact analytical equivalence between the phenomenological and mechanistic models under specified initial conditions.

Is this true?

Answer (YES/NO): NO